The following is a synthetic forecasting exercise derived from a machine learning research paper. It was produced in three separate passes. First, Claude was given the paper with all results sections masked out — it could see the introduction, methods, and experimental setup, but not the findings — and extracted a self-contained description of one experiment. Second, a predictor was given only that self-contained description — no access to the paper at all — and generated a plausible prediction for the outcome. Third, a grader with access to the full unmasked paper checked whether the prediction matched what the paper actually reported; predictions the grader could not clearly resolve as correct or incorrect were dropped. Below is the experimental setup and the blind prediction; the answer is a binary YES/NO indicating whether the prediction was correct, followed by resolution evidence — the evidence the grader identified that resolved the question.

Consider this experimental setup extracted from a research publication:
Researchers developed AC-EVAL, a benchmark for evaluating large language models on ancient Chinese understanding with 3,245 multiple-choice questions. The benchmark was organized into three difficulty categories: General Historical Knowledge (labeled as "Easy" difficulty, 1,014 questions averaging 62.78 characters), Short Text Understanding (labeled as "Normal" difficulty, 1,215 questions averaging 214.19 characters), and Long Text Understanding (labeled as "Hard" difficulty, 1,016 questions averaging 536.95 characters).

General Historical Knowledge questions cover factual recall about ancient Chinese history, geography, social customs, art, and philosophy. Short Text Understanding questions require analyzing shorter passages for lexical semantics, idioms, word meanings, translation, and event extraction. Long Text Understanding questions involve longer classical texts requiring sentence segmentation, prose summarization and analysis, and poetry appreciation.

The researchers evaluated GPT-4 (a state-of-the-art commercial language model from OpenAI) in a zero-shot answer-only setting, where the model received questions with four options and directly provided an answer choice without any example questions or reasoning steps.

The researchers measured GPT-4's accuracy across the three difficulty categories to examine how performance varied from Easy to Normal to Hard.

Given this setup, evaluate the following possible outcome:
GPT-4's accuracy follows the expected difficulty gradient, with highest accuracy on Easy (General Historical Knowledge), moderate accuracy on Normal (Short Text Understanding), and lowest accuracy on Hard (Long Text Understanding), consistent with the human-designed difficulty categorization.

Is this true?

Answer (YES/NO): YES